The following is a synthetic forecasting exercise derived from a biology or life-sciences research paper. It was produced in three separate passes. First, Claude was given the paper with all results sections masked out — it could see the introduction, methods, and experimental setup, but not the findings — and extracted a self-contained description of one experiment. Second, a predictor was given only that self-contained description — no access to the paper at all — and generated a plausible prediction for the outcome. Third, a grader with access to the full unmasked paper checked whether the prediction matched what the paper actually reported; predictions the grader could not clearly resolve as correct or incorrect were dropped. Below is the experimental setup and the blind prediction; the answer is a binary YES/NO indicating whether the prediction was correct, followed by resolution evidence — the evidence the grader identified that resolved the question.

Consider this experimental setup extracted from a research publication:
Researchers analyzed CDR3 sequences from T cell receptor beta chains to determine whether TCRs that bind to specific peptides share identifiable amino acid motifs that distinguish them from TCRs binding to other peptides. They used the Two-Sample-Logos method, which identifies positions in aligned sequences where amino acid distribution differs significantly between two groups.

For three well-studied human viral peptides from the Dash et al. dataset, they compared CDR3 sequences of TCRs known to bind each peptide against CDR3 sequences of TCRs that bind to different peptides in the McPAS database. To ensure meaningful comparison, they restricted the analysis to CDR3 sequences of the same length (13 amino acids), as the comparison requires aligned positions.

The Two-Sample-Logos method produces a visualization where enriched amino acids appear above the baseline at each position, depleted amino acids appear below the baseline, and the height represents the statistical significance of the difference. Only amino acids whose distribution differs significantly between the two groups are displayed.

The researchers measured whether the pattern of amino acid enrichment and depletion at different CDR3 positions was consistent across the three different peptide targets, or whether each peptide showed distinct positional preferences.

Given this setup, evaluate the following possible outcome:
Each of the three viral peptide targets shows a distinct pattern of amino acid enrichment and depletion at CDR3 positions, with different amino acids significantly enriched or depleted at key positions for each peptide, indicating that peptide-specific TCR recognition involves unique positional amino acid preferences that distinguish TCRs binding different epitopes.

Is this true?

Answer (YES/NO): YES